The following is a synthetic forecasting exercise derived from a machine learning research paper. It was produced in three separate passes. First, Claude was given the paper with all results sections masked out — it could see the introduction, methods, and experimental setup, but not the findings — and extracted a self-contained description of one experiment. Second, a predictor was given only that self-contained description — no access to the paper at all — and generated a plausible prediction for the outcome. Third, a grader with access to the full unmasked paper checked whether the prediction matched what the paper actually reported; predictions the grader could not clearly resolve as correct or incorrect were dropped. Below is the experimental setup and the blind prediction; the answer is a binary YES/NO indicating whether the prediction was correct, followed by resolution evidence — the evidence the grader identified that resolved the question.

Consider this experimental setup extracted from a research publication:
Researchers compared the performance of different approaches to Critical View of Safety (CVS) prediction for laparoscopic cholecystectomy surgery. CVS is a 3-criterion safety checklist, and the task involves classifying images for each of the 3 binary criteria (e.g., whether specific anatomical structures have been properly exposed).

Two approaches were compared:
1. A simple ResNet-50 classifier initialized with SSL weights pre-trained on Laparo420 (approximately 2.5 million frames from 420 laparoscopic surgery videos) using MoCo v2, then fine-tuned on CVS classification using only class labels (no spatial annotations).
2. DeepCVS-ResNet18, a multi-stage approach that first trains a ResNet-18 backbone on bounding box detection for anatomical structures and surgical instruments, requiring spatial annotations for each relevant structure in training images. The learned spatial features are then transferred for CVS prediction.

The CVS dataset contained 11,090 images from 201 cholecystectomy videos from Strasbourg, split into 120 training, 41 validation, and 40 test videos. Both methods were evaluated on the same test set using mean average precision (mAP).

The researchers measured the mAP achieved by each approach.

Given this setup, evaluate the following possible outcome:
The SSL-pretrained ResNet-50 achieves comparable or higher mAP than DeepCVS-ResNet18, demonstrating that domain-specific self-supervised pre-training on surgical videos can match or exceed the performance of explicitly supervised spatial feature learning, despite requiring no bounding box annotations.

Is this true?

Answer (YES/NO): YES